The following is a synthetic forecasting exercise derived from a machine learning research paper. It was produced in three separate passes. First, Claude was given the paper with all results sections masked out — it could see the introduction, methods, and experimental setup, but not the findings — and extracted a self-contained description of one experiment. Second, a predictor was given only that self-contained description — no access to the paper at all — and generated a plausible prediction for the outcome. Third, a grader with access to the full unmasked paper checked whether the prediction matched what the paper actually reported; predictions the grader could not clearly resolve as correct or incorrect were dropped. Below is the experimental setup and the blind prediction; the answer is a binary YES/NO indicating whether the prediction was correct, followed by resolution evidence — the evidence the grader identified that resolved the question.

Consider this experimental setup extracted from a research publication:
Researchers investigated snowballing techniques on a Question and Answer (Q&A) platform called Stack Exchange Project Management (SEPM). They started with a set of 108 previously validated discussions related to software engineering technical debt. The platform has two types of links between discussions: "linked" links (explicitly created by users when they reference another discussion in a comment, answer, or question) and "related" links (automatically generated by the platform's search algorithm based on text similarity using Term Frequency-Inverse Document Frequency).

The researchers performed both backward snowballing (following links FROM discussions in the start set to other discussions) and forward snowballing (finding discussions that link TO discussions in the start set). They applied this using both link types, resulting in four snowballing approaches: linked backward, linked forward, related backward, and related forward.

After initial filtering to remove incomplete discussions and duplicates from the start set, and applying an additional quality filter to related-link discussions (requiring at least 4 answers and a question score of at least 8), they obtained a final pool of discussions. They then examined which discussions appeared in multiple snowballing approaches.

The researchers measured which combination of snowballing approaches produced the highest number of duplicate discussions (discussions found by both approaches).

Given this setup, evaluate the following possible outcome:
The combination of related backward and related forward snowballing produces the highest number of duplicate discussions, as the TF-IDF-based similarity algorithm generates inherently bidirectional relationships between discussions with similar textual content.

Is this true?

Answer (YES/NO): YES